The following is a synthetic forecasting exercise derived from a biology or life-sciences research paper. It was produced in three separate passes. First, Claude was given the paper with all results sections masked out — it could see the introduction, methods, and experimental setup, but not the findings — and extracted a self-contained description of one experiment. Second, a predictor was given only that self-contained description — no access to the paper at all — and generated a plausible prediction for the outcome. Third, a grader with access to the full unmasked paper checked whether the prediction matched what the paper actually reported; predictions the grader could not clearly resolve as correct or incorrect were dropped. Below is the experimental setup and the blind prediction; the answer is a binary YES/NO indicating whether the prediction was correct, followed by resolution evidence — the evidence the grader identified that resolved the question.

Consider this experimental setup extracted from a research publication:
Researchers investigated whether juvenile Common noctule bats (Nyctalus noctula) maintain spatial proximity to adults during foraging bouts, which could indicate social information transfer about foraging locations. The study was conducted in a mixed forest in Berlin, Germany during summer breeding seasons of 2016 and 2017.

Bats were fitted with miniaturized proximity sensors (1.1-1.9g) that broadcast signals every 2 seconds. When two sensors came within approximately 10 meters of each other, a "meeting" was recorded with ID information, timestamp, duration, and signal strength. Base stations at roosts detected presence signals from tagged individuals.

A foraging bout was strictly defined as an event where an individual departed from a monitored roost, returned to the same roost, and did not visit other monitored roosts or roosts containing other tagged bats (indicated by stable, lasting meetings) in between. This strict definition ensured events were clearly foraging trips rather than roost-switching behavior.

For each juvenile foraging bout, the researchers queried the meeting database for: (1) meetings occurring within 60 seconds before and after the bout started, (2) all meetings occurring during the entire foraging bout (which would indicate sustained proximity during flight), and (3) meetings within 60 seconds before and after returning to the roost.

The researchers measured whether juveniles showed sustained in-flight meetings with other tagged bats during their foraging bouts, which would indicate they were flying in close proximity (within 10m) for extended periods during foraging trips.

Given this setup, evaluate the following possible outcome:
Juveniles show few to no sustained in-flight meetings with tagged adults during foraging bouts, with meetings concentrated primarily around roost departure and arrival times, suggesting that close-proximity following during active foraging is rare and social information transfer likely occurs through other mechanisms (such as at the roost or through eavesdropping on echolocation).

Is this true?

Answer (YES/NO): NO